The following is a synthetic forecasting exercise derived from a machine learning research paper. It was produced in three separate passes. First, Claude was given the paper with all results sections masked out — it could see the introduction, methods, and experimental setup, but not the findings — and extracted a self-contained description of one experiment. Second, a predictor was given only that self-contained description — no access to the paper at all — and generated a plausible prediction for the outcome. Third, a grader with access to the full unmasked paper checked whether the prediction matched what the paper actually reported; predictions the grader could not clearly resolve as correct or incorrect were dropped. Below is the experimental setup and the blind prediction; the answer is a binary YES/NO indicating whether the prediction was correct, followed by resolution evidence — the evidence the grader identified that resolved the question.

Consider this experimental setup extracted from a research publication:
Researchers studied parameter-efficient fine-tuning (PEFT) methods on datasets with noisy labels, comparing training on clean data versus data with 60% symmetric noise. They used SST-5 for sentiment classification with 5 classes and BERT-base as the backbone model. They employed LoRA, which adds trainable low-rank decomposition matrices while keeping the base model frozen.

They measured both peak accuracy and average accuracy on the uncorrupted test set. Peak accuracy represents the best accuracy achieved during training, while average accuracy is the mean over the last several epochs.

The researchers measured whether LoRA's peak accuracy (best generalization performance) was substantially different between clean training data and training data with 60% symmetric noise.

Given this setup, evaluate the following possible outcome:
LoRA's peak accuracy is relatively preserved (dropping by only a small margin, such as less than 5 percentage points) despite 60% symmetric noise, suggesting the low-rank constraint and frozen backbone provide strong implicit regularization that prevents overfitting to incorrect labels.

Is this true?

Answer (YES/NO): NO